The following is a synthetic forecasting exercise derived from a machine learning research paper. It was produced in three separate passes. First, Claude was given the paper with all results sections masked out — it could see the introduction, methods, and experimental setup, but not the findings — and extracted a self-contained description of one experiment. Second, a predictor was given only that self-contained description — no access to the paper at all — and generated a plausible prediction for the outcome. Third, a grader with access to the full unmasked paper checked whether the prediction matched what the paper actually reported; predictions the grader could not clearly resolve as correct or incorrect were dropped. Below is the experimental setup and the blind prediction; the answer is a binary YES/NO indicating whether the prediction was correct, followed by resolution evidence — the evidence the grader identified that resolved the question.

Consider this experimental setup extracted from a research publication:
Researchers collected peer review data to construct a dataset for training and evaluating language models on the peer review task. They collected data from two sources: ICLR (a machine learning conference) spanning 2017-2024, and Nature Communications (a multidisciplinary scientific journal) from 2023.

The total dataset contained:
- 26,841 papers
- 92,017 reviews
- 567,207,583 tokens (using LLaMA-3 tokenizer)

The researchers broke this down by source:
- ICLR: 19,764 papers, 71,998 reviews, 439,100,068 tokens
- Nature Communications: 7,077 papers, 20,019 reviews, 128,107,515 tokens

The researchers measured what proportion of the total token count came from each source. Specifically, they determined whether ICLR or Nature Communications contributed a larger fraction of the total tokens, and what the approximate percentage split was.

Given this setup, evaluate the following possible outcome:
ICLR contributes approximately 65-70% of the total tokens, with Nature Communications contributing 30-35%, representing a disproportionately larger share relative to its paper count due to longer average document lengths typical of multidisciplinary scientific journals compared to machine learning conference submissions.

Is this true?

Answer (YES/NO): NO